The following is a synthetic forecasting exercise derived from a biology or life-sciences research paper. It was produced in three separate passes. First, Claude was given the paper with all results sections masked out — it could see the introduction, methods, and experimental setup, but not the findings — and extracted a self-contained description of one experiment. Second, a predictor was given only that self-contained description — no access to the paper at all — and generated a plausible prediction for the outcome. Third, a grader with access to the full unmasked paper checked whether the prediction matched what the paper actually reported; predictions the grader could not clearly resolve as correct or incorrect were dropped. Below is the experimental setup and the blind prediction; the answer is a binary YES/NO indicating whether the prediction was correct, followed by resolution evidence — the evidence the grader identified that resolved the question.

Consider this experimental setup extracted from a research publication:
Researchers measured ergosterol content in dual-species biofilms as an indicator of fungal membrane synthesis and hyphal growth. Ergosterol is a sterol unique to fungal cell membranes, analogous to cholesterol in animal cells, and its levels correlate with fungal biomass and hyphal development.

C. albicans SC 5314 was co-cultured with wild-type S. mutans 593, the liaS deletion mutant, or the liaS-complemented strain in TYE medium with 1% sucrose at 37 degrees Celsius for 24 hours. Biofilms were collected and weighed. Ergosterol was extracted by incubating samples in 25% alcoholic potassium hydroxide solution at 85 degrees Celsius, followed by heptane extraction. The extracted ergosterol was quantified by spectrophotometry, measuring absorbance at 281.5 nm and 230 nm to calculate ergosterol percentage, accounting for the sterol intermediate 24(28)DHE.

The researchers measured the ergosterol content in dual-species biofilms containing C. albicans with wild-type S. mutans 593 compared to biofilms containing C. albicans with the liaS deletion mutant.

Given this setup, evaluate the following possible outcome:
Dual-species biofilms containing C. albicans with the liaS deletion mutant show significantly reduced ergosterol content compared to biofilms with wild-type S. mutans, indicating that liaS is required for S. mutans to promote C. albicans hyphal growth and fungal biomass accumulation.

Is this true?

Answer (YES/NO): YES